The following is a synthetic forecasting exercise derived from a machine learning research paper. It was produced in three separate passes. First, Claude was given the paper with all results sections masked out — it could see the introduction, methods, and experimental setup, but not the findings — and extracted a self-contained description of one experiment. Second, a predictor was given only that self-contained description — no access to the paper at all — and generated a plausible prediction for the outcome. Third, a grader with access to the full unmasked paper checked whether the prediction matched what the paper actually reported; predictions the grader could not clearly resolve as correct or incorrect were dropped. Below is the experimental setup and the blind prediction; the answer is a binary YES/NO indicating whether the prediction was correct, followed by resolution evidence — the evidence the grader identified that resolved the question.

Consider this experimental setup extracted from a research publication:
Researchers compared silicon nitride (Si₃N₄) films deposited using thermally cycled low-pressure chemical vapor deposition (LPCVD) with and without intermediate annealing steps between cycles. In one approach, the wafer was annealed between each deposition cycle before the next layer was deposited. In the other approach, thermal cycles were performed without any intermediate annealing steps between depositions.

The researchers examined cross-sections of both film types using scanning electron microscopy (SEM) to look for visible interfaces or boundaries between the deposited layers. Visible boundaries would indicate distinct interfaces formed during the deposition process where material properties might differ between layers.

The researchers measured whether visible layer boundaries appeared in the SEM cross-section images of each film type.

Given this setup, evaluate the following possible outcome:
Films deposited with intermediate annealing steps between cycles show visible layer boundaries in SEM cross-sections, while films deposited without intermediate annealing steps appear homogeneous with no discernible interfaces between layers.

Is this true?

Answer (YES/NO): YES